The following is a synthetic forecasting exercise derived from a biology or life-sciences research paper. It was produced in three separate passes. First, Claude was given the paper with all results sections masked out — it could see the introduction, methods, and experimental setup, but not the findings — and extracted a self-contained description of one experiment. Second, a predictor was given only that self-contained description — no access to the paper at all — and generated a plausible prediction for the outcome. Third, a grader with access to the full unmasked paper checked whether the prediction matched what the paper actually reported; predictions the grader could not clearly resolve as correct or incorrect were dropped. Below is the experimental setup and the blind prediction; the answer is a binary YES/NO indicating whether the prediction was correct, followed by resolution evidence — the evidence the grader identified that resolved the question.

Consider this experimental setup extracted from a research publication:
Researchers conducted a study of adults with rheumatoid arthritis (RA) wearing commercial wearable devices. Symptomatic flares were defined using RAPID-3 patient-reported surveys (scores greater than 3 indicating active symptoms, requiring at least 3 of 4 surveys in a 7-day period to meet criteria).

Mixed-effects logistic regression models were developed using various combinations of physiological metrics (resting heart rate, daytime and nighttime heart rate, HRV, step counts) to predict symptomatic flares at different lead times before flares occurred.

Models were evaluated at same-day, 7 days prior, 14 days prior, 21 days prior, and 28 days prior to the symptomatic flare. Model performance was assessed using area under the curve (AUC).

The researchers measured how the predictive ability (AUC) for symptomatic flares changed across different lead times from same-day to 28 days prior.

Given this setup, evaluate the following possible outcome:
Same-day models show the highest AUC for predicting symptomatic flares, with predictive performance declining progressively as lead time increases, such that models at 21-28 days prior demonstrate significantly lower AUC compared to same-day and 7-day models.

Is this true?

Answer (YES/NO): NO